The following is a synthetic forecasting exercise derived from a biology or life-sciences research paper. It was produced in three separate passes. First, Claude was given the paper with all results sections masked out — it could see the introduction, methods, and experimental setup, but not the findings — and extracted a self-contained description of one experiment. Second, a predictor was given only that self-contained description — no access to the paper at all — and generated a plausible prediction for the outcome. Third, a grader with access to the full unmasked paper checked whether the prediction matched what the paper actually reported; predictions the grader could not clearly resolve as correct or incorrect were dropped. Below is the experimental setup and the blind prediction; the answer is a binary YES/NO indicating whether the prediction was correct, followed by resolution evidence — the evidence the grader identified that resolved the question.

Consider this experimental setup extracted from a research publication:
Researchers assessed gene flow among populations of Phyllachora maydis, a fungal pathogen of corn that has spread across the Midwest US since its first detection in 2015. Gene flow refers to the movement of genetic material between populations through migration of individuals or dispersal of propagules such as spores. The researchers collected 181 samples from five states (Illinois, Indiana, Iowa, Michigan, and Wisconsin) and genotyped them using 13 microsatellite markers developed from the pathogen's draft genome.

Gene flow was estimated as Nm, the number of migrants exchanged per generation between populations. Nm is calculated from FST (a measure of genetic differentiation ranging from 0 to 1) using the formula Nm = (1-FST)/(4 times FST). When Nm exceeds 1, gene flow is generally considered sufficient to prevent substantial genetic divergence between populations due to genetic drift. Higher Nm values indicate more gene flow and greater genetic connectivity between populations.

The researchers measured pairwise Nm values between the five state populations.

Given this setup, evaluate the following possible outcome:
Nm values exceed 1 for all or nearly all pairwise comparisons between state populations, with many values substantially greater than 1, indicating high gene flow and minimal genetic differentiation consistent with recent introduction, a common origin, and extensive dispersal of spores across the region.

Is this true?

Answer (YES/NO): NO